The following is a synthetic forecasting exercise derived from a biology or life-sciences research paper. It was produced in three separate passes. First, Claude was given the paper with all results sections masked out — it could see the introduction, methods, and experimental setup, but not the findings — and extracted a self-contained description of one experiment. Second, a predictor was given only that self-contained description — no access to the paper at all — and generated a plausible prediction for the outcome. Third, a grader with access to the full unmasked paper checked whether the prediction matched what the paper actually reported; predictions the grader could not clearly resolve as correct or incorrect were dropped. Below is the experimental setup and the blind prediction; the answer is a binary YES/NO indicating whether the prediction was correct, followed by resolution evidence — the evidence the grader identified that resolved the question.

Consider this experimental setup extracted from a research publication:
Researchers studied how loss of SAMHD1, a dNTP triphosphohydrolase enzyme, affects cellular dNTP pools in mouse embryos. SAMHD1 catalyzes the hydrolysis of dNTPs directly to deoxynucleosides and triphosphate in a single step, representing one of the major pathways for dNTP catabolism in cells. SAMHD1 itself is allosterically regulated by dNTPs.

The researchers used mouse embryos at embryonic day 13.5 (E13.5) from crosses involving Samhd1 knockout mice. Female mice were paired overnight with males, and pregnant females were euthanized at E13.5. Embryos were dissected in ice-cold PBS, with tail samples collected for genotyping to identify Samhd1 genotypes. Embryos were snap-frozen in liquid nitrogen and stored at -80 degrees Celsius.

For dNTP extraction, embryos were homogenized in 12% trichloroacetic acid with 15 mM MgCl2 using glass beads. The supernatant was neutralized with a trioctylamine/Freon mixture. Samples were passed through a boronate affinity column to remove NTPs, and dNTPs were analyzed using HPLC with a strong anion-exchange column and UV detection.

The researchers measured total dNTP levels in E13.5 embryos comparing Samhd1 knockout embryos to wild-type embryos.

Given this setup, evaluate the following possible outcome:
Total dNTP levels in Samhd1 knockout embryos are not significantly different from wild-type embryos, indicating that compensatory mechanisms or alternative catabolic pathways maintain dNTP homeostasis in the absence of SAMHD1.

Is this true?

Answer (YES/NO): NO